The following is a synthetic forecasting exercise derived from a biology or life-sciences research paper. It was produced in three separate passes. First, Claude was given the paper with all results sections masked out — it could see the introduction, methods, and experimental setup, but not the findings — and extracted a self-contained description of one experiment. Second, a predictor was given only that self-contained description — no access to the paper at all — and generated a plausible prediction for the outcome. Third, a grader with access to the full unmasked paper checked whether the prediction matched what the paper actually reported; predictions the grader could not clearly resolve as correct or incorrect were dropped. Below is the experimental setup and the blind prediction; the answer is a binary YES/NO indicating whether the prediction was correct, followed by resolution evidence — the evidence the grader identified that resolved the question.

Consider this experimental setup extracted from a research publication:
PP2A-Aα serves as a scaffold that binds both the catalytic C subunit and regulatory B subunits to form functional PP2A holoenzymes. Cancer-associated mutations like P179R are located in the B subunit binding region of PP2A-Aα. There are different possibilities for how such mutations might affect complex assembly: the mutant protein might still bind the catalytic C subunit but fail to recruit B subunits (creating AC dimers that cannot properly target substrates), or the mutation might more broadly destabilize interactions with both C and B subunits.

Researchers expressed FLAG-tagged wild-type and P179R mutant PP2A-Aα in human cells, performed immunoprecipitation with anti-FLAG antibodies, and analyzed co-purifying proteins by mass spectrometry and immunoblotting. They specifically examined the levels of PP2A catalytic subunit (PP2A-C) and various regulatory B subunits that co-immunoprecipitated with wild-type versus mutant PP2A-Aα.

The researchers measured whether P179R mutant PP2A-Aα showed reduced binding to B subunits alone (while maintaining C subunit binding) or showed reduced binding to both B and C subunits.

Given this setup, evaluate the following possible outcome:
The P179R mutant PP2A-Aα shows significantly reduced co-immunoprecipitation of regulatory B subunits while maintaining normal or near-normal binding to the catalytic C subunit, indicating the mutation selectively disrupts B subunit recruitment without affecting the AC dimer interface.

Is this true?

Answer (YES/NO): YES